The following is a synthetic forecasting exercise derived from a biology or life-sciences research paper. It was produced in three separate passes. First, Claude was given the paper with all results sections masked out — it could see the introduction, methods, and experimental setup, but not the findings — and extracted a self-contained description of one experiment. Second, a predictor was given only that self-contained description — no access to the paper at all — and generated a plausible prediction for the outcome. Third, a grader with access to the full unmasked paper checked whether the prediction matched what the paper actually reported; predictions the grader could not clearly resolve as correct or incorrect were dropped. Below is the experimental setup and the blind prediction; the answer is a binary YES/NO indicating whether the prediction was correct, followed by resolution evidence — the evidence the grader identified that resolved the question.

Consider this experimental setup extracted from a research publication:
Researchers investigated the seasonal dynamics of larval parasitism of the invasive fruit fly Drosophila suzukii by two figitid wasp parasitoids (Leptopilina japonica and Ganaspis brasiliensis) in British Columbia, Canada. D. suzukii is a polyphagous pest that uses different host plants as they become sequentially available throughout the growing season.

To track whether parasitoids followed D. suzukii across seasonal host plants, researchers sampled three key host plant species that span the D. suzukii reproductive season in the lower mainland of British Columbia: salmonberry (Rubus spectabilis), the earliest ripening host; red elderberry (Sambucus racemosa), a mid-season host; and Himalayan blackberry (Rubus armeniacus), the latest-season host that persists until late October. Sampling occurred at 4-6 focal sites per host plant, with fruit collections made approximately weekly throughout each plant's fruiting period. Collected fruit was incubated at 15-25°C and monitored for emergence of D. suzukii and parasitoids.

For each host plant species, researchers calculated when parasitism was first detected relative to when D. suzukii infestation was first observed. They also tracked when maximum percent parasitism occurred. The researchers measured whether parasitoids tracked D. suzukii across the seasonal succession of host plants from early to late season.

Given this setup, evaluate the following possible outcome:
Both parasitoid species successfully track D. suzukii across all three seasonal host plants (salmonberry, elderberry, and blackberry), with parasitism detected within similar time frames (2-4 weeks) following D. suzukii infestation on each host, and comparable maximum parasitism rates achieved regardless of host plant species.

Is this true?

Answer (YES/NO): NO